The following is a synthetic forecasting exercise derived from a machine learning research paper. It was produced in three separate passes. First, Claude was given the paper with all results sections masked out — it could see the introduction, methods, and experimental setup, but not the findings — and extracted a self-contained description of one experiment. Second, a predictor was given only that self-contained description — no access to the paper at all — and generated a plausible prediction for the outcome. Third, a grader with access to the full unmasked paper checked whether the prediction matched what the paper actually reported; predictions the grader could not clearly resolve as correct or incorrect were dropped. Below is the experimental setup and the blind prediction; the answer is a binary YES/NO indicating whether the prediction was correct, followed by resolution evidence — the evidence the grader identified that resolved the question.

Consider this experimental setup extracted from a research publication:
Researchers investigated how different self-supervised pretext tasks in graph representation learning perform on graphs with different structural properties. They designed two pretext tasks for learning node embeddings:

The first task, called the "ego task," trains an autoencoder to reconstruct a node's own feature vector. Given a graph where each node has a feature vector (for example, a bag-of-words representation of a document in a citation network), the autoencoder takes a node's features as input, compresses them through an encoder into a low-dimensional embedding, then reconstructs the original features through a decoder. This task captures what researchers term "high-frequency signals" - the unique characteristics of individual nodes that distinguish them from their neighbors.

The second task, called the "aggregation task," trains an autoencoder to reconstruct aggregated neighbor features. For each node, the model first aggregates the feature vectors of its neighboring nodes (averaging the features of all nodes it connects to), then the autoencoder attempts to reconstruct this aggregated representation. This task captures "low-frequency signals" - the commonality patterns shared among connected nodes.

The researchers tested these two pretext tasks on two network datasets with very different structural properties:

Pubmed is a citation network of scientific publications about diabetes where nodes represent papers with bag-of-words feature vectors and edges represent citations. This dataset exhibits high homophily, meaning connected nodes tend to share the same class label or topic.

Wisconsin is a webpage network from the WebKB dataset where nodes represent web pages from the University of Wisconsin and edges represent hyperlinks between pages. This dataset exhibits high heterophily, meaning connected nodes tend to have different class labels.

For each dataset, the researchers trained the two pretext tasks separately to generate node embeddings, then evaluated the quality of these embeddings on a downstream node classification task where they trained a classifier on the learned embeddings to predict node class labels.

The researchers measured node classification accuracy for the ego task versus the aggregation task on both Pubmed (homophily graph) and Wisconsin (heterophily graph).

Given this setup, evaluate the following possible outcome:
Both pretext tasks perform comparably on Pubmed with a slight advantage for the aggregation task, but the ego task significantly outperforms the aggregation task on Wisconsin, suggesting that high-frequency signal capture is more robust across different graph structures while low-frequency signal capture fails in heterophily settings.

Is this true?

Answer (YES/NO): NO